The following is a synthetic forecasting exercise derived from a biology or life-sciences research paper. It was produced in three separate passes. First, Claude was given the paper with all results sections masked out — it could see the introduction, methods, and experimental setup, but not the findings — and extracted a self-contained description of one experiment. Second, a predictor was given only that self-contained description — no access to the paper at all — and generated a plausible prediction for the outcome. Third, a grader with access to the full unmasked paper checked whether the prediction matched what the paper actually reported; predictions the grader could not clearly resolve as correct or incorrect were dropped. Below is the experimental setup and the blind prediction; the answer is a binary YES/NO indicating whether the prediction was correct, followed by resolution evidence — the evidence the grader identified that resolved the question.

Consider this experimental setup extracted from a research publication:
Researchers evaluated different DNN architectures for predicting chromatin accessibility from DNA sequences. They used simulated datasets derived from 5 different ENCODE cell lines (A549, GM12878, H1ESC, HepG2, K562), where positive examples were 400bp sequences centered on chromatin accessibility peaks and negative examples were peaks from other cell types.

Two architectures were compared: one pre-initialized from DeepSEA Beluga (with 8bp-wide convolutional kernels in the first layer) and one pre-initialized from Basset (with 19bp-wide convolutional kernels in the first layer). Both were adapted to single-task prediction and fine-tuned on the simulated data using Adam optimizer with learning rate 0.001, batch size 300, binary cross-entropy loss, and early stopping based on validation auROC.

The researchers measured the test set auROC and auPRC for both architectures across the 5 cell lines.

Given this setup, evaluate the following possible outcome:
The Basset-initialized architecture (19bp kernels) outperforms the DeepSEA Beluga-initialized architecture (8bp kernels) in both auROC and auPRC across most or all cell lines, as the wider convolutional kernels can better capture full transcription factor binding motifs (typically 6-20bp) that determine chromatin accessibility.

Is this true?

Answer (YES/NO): NO